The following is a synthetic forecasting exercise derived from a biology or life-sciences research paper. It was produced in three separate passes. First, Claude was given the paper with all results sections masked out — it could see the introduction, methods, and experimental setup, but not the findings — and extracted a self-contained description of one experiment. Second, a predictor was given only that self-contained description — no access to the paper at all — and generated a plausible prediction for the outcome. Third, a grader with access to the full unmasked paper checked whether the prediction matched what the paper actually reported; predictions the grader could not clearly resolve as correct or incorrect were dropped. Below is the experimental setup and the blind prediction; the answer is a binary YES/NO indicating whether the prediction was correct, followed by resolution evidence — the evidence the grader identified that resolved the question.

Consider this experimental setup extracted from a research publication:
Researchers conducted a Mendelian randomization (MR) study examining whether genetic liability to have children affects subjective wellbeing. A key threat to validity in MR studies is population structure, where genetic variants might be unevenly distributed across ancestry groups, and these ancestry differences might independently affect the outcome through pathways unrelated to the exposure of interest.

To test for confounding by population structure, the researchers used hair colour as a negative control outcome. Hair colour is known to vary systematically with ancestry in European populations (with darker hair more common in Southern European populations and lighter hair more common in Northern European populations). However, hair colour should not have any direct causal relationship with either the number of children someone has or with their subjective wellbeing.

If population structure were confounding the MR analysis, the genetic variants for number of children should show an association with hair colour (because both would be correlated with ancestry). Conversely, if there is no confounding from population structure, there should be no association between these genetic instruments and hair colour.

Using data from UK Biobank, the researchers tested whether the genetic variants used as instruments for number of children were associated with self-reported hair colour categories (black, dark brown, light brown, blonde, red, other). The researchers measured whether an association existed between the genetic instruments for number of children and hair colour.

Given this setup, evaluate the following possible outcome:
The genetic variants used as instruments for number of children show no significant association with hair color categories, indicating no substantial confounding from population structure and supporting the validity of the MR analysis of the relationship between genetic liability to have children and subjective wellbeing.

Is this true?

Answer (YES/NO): YES